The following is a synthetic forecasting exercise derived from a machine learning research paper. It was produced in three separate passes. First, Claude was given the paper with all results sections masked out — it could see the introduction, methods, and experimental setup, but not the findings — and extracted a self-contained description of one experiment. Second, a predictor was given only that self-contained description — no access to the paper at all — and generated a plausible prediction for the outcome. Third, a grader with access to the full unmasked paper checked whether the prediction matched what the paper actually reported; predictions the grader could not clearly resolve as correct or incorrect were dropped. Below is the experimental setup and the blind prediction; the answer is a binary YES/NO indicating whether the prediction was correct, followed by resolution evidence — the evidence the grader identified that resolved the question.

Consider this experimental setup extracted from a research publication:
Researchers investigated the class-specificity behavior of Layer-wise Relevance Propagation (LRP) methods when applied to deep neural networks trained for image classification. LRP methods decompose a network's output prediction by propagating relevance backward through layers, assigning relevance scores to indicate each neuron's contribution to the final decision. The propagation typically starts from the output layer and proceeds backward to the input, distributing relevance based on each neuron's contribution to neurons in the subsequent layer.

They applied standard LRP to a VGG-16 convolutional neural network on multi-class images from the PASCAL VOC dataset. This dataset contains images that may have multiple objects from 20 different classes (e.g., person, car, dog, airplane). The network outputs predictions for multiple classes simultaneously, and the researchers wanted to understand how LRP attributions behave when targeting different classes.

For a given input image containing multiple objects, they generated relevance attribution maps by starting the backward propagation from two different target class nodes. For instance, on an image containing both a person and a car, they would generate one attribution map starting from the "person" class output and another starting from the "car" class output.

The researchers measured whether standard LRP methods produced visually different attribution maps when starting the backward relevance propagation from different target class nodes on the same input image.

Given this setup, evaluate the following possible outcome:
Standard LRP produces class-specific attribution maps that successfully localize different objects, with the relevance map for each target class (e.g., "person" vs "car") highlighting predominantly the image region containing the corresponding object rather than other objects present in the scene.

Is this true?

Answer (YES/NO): NO